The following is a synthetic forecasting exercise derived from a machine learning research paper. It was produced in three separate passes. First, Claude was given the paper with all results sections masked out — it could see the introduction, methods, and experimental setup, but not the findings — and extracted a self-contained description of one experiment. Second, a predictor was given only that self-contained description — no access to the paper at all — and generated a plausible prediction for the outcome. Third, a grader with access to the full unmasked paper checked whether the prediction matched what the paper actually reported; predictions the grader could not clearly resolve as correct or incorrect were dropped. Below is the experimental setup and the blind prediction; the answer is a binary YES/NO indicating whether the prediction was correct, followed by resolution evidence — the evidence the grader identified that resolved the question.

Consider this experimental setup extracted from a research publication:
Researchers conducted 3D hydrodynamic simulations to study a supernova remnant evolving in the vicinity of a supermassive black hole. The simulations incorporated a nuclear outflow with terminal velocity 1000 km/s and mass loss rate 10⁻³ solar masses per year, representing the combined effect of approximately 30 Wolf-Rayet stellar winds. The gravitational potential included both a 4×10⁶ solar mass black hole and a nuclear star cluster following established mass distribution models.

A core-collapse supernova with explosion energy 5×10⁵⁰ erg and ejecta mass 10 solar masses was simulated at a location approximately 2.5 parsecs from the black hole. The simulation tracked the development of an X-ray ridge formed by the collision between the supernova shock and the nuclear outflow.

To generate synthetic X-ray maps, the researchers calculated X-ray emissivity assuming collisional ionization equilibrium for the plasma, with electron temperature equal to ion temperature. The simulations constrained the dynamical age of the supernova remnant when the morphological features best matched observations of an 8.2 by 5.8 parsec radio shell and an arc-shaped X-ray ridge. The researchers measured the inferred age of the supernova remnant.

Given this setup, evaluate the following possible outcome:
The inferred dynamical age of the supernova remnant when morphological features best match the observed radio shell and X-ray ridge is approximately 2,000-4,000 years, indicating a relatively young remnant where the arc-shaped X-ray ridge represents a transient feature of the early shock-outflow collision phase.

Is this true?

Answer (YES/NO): NO